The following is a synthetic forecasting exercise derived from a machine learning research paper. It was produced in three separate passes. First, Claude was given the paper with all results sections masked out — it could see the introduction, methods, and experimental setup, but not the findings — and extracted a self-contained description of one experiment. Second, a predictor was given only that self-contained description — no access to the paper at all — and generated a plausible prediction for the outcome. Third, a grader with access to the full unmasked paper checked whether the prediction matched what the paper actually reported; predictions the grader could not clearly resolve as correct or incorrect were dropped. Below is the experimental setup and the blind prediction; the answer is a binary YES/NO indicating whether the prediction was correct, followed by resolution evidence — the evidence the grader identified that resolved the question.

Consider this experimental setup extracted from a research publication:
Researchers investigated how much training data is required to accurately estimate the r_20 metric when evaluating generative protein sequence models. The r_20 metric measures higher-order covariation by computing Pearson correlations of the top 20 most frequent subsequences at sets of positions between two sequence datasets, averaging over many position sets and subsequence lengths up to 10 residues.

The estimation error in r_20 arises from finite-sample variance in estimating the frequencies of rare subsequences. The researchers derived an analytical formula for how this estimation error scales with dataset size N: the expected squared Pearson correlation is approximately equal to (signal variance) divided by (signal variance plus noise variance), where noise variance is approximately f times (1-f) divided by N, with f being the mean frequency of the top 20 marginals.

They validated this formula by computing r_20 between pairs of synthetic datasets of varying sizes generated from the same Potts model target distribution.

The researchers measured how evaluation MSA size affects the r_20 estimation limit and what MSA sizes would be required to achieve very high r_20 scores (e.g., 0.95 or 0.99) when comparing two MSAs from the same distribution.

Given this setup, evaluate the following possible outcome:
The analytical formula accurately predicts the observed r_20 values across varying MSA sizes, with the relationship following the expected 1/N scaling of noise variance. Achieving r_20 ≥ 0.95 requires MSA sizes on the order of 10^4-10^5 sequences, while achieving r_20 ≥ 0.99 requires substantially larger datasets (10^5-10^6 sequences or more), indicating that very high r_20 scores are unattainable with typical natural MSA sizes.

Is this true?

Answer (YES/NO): NO